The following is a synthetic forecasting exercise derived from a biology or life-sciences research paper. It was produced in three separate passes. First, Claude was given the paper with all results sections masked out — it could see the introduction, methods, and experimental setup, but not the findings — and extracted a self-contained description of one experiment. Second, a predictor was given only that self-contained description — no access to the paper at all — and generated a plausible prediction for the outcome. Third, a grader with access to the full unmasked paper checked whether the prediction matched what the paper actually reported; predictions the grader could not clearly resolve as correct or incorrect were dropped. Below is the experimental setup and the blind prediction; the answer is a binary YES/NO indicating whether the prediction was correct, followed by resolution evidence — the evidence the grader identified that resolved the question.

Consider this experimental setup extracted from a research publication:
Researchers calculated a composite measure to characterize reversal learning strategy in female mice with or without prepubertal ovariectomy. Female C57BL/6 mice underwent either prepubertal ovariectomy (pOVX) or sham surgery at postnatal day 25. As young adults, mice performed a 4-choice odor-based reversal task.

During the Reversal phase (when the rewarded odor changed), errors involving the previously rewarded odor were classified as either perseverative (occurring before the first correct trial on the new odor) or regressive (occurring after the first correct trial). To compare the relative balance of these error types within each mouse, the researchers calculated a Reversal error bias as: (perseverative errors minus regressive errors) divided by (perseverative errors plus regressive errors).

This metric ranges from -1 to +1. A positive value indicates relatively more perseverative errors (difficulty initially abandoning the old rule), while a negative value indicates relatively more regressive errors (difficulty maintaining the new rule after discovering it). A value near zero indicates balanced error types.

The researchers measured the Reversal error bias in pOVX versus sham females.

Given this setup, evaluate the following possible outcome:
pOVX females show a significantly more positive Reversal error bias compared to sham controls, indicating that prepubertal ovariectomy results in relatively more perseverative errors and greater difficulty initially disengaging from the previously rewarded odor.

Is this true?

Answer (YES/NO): NO